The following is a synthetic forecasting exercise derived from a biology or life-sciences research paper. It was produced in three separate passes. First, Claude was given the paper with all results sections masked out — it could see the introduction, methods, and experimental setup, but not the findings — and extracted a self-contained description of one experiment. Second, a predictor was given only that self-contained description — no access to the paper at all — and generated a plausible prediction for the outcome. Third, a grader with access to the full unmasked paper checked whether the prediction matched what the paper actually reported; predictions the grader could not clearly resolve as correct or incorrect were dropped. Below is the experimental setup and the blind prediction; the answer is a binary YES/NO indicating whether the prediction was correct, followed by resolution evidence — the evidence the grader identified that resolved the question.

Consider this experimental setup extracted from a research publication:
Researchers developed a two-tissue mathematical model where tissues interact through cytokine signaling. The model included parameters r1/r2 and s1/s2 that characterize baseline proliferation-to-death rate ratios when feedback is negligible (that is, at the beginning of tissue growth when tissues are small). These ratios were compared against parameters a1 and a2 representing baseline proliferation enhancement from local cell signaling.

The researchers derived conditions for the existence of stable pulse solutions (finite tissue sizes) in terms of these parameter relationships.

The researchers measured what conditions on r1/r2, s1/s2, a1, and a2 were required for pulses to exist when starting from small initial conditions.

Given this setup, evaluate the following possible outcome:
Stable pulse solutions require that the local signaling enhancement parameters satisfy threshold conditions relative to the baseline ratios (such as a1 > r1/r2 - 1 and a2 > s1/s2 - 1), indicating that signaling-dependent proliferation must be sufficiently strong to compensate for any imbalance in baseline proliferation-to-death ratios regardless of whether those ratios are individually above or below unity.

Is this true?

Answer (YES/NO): NO